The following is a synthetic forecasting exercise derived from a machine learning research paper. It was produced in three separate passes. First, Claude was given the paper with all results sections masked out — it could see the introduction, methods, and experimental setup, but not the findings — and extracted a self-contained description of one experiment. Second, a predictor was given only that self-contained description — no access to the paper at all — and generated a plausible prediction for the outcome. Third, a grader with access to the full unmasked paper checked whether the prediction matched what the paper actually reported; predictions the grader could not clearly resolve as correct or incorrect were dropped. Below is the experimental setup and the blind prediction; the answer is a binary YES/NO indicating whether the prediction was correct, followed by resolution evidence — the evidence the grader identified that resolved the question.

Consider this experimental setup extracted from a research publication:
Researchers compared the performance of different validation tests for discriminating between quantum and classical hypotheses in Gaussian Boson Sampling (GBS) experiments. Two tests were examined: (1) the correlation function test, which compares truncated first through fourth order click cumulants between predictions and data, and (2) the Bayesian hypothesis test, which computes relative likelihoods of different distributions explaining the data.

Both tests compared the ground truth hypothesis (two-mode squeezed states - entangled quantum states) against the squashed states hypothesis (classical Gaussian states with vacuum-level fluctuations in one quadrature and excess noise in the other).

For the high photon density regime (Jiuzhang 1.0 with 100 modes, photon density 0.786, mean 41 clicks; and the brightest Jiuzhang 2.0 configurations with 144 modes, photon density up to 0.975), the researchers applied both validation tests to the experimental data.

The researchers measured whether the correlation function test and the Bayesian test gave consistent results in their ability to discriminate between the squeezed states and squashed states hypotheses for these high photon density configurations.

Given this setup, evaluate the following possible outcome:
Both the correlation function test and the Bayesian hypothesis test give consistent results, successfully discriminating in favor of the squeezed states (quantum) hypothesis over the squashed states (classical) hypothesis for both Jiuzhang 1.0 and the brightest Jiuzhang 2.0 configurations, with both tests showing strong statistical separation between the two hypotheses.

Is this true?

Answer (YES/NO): NO